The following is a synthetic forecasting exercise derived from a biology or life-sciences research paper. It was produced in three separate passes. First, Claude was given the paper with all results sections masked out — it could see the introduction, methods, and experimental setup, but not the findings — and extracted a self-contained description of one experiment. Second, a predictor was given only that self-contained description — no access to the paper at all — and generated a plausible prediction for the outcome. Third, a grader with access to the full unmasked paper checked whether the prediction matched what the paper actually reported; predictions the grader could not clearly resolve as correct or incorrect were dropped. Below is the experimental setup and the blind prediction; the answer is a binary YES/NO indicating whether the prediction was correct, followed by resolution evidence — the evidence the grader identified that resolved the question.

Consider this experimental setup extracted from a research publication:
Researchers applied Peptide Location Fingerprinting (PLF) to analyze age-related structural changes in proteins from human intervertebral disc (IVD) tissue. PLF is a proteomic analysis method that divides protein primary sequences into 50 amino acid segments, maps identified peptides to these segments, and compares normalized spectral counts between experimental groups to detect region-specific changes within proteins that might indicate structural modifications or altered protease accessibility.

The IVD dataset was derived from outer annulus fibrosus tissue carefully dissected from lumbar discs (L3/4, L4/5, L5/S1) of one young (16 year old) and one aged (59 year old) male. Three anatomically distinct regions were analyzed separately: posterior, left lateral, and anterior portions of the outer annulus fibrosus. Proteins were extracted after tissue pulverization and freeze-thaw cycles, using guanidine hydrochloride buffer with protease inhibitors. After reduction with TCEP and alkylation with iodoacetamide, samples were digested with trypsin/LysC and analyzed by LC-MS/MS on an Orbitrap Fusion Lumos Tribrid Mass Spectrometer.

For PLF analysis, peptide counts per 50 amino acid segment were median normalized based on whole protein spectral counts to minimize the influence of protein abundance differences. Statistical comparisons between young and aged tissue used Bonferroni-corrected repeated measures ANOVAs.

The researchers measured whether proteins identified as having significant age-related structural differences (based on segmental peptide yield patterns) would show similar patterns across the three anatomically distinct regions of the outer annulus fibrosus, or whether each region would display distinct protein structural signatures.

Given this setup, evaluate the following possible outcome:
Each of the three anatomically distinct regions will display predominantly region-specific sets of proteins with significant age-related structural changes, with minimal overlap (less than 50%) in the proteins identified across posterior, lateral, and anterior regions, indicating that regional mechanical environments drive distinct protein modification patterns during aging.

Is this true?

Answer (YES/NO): YES